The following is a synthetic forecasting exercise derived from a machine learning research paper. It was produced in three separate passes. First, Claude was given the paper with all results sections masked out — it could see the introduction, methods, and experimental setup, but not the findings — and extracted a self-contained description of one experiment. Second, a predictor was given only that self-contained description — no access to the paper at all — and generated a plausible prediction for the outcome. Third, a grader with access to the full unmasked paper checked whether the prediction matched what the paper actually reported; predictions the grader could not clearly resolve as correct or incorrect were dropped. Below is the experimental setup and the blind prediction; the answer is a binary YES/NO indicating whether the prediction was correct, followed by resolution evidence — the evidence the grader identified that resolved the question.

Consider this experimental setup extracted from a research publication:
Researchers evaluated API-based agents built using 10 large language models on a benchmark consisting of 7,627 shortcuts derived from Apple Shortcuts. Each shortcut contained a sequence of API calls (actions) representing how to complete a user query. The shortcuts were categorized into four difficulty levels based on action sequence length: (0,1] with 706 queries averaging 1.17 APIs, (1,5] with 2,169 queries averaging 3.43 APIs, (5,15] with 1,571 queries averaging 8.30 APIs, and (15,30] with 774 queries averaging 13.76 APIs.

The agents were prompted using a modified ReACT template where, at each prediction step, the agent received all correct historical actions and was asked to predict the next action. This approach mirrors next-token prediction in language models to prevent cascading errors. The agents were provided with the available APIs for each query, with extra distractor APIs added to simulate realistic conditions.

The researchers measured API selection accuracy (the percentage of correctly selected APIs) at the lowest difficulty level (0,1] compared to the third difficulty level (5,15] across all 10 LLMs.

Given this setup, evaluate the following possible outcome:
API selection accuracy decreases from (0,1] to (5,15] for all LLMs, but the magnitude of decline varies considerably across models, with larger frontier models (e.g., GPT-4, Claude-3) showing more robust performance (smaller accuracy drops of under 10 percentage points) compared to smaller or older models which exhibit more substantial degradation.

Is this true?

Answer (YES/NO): NO